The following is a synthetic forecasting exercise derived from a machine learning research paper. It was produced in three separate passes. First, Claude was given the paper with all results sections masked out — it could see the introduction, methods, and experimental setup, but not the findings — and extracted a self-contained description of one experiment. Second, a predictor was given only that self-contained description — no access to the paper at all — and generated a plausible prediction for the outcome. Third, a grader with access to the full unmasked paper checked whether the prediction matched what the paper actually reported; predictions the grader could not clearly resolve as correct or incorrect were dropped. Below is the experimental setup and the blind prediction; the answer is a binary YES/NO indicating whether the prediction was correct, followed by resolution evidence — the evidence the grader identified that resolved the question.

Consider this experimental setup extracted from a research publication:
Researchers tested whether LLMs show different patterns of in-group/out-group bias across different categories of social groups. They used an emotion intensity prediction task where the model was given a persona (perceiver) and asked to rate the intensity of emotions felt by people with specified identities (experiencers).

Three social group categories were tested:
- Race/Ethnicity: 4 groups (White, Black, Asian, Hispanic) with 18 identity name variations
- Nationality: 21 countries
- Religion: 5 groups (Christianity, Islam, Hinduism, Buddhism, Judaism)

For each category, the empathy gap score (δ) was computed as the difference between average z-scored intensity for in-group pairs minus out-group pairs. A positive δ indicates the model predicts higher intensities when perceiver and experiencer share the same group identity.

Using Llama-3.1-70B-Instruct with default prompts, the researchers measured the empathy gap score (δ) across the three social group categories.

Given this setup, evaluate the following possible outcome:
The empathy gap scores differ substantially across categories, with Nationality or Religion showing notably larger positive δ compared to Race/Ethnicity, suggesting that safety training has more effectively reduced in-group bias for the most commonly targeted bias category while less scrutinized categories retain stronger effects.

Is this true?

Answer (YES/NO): NO